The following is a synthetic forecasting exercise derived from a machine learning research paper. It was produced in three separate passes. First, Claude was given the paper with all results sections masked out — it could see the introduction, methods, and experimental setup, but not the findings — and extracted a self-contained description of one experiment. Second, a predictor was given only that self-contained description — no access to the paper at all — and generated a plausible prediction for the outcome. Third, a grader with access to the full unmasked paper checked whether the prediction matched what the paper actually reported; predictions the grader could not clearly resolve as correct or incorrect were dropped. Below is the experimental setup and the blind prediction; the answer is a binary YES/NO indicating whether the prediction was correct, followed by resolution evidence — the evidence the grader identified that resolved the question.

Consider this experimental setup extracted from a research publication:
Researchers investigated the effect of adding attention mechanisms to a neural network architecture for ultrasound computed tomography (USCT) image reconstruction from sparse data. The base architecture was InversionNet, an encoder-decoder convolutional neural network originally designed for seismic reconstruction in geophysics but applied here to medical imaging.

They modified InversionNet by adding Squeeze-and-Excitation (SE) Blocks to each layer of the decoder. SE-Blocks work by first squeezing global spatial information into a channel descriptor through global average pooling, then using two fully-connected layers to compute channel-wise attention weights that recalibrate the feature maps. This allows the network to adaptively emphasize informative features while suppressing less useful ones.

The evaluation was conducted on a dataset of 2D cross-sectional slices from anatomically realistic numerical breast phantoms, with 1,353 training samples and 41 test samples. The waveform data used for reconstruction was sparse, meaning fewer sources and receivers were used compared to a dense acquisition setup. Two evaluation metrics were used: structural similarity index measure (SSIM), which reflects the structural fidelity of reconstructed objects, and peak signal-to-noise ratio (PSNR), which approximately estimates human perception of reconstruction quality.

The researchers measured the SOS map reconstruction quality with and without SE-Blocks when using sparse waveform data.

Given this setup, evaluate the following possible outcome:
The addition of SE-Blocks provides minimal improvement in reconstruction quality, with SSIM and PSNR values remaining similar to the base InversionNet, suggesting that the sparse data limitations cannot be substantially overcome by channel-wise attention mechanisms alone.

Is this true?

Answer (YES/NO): NO